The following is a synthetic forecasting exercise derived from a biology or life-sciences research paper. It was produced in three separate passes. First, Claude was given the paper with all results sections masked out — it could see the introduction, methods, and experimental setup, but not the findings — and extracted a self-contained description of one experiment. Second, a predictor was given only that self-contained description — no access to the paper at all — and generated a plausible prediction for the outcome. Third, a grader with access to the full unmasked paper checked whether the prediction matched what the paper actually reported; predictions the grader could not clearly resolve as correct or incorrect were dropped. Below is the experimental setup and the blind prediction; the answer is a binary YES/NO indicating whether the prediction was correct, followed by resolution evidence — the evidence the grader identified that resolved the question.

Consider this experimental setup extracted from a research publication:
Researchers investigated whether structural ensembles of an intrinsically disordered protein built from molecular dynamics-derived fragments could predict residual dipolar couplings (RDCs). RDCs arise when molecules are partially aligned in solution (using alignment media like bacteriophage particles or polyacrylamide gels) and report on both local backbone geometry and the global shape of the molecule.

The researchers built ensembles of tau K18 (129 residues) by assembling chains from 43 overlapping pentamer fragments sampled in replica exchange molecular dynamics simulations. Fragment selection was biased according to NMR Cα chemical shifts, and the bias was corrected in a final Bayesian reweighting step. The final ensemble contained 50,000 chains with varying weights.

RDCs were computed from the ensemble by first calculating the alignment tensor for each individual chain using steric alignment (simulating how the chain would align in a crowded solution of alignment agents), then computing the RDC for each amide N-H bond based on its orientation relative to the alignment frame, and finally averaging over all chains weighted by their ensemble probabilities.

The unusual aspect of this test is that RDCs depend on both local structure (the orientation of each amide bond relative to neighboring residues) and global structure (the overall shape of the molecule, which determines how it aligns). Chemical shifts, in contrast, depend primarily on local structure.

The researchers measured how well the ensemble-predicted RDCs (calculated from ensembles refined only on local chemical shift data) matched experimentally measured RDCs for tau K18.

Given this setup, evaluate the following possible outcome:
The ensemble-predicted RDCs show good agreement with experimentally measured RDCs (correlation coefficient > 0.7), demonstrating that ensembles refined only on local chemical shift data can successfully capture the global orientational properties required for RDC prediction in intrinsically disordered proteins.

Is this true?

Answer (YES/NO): YES